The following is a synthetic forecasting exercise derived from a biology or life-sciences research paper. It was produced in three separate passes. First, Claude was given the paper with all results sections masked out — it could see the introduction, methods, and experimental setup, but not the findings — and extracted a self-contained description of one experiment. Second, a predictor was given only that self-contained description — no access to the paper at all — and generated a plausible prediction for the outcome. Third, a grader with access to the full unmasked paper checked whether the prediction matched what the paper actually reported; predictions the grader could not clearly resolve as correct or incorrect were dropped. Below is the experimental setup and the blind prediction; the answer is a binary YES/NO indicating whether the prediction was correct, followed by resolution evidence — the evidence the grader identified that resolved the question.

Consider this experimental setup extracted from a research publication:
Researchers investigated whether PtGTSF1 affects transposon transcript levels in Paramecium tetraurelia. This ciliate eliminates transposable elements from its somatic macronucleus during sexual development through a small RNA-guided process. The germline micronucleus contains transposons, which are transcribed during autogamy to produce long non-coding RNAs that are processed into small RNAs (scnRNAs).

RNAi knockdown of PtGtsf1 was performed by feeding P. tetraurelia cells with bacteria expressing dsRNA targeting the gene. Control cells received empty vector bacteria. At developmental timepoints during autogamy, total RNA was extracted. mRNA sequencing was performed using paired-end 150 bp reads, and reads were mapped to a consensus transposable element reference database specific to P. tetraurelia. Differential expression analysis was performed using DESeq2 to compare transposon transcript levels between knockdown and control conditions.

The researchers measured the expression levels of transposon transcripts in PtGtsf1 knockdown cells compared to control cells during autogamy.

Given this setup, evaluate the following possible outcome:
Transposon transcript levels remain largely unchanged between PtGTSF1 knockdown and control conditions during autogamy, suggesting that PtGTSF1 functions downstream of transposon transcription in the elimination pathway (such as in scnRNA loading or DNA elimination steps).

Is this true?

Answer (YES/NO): NO